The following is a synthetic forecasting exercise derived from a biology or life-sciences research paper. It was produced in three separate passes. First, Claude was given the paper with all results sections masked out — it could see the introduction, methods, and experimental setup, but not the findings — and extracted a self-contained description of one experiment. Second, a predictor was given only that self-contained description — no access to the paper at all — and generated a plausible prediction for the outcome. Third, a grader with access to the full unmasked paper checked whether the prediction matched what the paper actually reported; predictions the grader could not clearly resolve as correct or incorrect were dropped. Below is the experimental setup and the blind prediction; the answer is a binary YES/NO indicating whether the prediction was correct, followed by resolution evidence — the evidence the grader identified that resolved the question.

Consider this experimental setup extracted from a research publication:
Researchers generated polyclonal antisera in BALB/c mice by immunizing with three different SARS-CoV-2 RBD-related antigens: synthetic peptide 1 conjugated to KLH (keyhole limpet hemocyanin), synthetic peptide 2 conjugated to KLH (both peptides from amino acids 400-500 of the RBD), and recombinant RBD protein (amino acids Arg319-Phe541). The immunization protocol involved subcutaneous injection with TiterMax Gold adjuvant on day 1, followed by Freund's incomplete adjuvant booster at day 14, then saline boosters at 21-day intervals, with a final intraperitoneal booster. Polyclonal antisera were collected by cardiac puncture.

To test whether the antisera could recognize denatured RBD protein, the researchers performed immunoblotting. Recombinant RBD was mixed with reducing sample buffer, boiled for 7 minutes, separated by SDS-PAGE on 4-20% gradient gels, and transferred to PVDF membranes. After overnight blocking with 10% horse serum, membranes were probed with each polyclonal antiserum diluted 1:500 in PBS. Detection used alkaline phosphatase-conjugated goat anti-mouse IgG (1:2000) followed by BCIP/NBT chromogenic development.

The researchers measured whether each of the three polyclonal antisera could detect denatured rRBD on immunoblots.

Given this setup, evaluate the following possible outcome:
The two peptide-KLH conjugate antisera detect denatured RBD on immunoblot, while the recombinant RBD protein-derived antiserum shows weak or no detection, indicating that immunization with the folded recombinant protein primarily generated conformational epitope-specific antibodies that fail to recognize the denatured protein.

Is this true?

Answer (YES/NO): NO